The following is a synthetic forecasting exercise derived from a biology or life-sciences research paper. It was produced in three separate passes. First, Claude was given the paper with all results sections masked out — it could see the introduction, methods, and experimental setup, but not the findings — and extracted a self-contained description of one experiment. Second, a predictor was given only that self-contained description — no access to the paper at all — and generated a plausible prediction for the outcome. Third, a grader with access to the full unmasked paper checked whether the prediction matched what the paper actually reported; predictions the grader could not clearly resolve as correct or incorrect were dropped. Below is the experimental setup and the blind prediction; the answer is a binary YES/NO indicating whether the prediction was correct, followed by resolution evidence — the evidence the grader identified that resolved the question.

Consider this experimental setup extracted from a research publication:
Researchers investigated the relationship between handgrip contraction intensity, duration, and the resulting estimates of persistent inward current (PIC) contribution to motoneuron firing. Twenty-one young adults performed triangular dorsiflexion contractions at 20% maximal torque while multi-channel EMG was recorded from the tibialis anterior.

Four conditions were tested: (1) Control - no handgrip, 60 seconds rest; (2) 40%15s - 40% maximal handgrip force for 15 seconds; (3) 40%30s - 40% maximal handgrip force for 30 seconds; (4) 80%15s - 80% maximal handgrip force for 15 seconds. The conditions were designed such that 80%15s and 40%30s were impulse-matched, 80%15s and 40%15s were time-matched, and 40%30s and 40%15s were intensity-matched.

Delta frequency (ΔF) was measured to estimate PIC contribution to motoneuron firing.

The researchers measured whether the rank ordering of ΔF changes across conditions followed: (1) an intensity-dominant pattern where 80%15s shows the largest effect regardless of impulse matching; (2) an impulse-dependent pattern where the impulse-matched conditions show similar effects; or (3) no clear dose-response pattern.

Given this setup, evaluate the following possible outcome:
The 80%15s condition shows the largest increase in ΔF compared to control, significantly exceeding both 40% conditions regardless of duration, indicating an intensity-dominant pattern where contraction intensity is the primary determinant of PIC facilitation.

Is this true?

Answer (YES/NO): NO